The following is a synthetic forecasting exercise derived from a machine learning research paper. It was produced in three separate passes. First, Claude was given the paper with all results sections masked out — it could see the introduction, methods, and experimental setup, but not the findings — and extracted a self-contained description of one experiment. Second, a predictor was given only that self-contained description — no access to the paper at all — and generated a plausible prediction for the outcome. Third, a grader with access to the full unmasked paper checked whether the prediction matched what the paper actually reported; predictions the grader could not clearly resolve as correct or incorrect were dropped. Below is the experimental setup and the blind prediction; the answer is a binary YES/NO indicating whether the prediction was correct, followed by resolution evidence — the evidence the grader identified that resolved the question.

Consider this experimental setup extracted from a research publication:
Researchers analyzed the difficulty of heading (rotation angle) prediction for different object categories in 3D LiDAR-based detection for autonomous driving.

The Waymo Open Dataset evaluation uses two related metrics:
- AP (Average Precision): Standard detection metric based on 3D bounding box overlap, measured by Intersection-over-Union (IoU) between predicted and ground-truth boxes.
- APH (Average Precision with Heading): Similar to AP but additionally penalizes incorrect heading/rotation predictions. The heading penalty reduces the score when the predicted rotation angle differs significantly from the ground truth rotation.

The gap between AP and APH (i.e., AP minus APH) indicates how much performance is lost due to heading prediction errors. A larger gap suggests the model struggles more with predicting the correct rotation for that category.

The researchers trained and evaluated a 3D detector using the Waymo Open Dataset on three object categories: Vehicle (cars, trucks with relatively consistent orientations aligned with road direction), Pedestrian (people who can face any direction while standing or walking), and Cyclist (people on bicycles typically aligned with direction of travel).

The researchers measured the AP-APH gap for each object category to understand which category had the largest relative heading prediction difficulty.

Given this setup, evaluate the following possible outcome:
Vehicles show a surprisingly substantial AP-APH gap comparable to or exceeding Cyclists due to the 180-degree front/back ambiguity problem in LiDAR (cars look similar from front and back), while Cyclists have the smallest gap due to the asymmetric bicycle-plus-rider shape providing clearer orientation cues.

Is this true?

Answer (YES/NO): NO